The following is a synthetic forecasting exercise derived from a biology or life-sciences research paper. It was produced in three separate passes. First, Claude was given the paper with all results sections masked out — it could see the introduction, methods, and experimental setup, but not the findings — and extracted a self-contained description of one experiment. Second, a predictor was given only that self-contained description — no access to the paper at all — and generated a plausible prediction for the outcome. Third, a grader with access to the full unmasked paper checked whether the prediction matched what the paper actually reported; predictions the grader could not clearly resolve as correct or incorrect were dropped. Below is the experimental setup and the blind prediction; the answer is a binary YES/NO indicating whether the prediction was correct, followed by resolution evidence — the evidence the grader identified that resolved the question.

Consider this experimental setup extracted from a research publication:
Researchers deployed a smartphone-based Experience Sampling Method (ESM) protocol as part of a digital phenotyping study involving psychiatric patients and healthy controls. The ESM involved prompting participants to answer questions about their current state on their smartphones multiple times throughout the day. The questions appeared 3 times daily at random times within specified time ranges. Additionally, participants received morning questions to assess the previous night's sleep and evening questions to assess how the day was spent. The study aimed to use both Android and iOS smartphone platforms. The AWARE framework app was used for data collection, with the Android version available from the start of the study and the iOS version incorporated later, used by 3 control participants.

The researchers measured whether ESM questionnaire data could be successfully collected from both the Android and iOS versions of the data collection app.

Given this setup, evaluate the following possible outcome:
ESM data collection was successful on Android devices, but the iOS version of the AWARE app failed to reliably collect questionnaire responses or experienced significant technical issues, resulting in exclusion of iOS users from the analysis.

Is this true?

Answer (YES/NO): YES